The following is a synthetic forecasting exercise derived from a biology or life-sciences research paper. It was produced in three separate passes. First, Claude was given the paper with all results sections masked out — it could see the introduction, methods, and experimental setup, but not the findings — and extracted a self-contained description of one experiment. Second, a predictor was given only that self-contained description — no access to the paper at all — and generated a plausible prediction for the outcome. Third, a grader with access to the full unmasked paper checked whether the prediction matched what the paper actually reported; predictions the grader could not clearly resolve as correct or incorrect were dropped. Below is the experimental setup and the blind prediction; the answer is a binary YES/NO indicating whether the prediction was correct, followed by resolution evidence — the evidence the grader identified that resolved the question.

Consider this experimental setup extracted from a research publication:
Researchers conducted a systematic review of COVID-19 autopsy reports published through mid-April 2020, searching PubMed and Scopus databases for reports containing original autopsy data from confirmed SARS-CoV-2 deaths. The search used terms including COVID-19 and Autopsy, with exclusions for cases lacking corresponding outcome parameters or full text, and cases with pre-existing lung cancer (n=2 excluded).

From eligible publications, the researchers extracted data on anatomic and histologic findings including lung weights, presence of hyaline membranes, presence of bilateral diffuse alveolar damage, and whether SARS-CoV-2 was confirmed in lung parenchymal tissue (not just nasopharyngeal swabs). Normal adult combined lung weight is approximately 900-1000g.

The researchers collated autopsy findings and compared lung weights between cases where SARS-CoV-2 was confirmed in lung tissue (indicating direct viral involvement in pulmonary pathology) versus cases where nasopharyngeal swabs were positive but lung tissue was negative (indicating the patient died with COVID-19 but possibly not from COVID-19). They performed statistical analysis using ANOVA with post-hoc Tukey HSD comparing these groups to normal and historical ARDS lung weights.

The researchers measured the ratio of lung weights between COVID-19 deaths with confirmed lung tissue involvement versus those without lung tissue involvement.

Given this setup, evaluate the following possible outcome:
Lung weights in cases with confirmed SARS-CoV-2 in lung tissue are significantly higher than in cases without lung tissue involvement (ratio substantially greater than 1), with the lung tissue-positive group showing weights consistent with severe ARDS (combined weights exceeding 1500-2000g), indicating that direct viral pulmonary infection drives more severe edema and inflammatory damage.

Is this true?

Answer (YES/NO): YES